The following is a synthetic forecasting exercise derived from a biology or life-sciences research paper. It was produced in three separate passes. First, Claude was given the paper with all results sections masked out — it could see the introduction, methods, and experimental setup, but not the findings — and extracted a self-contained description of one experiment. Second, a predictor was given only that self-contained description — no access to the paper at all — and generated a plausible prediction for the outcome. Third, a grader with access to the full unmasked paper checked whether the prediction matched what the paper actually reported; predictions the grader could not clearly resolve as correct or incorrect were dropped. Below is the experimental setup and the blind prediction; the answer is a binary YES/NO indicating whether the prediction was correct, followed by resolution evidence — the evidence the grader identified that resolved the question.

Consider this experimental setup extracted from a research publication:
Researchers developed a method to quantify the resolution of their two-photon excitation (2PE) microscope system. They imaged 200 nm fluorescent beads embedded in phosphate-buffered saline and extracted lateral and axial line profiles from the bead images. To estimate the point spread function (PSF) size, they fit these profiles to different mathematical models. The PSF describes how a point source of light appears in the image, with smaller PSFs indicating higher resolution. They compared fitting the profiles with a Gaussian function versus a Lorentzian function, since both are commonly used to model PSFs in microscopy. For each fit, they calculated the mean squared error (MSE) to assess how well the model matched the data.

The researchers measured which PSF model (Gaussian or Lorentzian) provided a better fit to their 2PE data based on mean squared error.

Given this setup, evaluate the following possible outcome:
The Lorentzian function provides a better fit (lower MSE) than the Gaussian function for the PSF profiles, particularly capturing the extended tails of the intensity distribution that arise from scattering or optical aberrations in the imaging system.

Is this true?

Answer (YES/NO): NO